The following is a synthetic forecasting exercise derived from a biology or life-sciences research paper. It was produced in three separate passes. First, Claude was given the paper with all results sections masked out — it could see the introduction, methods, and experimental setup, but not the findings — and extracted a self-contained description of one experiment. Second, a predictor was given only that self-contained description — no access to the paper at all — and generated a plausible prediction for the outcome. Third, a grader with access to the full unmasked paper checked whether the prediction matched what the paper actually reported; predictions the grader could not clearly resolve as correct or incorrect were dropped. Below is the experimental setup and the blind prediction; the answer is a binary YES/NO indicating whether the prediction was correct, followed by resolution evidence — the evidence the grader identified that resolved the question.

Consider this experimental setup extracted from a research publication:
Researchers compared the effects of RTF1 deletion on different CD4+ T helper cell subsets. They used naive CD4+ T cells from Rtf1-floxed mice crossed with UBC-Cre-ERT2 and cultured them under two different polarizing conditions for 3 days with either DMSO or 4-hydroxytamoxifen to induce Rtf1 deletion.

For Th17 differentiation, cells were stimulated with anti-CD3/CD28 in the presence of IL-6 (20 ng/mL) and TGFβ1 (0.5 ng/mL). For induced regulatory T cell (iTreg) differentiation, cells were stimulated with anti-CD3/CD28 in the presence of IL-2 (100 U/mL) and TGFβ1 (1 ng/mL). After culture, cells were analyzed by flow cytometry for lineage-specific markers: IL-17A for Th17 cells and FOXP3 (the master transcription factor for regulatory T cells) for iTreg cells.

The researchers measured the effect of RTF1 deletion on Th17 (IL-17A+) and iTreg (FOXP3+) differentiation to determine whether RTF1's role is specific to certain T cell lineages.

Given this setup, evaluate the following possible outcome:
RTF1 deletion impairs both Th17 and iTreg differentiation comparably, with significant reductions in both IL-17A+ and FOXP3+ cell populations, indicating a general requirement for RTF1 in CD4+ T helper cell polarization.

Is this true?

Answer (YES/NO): NO